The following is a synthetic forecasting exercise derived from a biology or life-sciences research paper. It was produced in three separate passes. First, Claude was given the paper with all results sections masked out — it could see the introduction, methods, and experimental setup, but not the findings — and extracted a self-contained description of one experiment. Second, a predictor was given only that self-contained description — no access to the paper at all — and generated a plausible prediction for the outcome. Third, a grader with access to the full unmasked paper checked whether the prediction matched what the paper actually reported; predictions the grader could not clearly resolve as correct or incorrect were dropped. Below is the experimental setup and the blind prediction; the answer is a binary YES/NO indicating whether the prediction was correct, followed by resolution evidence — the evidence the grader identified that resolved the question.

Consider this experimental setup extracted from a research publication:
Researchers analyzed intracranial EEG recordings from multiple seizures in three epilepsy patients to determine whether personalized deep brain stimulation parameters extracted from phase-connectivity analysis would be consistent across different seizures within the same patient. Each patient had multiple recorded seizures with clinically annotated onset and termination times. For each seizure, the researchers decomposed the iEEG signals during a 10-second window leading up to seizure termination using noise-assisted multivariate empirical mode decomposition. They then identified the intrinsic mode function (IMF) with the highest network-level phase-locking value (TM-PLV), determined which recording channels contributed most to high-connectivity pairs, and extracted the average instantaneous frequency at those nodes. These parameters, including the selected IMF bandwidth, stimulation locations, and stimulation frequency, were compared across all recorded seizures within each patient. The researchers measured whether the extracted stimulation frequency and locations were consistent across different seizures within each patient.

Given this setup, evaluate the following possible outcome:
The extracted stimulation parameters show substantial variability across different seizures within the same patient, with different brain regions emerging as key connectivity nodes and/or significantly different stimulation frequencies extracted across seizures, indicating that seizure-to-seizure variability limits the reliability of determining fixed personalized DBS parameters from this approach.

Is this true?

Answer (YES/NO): NO